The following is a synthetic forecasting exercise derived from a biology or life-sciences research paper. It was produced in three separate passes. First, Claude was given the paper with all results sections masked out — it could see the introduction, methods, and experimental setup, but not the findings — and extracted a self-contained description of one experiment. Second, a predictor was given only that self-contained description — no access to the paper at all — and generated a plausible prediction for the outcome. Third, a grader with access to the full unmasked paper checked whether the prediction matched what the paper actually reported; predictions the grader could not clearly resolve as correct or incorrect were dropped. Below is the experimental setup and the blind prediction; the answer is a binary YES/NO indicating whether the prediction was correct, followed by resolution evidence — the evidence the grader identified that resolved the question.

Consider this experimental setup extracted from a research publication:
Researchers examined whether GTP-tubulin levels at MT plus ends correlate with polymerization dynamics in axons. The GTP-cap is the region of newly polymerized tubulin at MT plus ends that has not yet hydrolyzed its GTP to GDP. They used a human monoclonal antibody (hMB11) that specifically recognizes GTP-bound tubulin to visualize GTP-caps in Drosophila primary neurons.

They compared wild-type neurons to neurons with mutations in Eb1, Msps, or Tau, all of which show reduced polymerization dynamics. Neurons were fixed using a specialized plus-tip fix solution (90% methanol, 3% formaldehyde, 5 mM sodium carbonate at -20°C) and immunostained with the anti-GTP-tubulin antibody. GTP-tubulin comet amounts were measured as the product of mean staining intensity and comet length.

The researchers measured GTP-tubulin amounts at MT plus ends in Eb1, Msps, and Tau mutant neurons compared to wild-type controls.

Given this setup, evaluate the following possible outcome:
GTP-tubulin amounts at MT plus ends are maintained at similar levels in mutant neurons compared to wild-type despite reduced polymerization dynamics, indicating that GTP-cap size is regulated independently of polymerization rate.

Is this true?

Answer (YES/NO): NO